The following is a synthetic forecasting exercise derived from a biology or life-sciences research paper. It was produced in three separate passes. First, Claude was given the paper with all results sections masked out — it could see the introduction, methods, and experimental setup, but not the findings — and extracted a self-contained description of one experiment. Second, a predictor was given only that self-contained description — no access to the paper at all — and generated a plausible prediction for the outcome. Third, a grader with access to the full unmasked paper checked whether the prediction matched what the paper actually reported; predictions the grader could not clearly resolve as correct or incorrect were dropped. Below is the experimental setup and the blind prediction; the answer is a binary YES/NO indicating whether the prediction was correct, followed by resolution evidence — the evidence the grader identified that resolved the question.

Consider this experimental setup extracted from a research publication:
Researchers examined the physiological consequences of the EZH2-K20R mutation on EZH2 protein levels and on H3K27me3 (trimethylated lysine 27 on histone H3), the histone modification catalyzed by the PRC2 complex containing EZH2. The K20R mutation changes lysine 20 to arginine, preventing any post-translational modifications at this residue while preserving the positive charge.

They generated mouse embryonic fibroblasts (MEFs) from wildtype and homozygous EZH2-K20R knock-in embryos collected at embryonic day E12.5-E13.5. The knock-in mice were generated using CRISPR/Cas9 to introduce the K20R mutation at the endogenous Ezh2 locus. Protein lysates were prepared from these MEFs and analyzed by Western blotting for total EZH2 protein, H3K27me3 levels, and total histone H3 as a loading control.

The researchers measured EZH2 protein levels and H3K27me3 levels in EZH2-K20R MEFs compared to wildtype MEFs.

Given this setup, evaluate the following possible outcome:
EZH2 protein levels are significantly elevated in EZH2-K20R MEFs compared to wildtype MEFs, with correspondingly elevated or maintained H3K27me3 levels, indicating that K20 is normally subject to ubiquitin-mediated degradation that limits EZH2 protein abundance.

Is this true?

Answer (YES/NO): NO